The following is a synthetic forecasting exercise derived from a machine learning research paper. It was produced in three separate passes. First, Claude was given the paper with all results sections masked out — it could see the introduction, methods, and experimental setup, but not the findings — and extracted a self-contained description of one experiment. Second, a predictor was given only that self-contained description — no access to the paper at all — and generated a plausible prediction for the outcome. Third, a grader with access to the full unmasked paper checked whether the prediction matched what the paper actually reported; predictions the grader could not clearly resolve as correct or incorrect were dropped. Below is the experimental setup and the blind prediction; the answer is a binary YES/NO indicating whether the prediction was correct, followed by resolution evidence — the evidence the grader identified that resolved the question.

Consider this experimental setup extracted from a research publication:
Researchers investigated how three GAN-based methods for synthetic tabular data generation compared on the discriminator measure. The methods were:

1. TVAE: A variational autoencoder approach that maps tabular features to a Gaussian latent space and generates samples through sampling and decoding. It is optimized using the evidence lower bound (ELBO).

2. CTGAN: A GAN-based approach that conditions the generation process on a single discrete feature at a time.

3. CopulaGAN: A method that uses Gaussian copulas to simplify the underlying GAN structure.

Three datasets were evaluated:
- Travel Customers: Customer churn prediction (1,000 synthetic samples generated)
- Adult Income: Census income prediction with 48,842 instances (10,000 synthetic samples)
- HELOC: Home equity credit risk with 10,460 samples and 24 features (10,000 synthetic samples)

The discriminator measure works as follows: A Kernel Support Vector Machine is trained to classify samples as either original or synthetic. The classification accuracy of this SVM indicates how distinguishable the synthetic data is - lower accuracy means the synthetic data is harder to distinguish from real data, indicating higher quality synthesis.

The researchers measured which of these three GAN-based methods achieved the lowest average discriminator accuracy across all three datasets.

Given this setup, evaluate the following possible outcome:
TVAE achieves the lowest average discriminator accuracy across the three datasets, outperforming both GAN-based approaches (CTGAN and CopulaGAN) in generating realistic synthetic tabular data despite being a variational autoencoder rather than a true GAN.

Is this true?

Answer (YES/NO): NO